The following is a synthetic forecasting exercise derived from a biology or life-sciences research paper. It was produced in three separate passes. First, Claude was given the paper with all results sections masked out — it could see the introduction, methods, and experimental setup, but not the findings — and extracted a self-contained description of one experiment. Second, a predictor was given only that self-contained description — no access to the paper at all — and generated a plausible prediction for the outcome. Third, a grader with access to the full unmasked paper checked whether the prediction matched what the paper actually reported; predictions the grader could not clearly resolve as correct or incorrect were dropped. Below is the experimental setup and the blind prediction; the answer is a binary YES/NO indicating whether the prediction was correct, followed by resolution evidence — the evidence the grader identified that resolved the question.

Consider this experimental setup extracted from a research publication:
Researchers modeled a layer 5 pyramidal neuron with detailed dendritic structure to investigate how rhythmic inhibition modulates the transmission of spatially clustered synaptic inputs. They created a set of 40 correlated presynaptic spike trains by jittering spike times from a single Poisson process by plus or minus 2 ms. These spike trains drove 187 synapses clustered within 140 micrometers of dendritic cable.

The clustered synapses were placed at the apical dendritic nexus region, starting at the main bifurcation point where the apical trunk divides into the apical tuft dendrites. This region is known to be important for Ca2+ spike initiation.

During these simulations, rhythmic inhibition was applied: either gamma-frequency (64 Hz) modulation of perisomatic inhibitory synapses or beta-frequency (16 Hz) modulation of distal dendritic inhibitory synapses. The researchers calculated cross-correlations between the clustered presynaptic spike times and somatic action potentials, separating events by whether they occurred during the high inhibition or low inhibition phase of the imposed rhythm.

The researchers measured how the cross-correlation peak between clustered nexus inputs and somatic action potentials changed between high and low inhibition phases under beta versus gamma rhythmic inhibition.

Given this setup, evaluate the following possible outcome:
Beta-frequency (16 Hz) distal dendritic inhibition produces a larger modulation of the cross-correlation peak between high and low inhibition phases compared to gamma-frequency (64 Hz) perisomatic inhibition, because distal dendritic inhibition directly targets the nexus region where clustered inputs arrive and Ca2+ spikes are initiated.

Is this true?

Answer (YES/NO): YES